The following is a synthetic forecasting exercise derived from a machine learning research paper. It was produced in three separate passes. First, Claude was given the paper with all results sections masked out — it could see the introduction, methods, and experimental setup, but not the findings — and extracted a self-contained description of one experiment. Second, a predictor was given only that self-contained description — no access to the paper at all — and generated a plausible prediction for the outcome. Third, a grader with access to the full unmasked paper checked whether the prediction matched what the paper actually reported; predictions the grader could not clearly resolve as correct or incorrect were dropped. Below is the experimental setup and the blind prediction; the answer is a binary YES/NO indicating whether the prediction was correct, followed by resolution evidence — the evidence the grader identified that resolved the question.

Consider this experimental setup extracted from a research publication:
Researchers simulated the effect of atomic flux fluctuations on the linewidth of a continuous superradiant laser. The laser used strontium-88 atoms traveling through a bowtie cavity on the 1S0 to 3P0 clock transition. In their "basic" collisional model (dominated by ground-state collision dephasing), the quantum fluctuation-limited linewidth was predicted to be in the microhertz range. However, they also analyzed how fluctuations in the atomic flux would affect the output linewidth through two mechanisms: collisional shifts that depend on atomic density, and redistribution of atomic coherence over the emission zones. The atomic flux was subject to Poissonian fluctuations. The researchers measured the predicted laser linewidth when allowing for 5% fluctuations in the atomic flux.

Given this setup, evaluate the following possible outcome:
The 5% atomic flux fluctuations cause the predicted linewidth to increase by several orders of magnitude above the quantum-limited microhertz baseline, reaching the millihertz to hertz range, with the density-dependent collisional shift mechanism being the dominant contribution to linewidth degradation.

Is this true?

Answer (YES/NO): NO